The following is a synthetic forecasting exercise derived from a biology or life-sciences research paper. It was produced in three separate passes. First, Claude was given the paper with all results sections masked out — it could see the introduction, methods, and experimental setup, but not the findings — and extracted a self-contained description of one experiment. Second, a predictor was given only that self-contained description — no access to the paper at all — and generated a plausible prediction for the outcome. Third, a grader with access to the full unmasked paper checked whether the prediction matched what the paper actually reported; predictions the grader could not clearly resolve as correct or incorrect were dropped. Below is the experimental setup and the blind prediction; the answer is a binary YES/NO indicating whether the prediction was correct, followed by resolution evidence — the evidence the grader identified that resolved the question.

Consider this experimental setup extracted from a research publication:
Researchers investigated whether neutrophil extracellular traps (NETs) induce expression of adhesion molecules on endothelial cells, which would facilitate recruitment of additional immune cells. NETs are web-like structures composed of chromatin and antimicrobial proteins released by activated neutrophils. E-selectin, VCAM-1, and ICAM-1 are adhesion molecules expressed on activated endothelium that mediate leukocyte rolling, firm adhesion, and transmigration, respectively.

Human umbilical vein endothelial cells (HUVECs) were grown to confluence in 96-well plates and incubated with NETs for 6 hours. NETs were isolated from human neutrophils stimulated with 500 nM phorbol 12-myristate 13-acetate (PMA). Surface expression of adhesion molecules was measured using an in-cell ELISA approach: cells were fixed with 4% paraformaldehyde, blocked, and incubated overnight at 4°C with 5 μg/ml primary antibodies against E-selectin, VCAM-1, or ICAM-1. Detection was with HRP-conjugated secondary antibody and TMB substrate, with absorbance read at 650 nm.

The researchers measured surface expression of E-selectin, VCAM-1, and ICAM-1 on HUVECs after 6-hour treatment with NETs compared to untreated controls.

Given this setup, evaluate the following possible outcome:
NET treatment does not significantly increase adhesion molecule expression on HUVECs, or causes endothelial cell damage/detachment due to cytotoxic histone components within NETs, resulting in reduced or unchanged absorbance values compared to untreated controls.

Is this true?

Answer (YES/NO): NO